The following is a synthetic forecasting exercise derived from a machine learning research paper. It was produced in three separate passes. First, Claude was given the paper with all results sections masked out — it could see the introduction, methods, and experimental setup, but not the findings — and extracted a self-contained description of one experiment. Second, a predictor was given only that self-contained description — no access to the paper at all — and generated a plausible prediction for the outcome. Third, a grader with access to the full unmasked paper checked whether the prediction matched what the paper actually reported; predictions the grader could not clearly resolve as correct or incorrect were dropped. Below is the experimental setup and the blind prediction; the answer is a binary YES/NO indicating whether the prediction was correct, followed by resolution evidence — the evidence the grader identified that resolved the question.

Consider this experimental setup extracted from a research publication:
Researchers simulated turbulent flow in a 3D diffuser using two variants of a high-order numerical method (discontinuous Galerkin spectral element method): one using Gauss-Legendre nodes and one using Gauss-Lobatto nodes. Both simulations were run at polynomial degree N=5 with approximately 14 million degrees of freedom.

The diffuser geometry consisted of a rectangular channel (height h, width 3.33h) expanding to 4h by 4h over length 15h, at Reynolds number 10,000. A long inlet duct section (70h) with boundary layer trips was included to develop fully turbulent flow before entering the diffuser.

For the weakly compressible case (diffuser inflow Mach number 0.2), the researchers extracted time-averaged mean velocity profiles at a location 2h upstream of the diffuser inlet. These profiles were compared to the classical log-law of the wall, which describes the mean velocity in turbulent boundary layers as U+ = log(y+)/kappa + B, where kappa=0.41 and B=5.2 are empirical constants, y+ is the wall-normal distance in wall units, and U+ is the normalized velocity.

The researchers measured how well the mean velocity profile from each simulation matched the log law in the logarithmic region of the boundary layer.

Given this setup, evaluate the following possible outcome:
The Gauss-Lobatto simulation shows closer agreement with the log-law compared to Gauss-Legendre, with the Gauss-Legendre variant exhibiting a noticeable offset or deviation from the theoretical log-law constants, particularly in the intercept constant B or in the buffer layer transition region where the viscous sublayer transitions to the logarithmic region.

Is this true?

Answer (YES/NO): NO